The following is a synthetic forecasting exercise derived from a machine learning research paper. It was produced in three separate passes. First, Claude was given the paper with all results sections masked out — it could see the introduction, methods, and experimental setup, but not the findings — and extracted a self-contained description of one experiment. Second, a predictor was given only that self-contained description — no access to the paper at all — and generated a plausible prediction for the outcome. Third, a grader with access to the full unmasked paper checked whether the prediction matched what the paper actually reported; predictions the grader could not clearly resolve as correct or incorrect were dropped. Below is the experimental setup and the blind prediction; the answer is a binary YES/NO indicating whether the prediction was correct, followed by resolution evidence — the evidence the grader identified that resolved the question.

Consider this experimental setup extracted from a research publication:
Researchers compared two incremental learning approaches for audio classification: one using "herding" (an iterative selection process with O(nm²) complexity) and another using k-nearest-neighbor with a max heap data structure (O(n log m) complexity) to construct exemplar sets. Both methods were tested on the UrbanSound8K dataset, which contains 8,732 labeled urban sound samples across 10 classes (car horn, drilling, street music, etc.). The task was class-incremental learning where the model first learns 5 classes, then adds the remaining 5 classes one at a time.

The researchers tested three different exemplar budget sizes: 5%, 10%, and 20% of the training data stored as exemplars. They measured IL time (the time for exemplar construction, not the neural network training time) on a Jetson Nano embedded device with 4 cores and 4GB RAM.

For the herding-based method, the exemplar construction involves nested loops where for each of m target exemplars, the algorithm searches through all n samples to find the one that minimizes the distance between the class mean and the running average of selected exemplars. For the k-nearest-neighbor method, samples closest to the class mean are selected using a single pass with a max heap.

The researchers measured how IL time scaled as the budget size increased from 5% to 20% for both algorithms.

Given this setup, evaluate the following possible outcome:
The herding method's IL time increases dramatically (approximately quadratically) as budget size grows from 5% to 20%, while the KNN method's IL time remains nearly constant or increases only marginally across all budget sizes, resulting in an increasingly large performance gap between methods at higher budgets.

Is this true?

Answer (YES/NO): NO